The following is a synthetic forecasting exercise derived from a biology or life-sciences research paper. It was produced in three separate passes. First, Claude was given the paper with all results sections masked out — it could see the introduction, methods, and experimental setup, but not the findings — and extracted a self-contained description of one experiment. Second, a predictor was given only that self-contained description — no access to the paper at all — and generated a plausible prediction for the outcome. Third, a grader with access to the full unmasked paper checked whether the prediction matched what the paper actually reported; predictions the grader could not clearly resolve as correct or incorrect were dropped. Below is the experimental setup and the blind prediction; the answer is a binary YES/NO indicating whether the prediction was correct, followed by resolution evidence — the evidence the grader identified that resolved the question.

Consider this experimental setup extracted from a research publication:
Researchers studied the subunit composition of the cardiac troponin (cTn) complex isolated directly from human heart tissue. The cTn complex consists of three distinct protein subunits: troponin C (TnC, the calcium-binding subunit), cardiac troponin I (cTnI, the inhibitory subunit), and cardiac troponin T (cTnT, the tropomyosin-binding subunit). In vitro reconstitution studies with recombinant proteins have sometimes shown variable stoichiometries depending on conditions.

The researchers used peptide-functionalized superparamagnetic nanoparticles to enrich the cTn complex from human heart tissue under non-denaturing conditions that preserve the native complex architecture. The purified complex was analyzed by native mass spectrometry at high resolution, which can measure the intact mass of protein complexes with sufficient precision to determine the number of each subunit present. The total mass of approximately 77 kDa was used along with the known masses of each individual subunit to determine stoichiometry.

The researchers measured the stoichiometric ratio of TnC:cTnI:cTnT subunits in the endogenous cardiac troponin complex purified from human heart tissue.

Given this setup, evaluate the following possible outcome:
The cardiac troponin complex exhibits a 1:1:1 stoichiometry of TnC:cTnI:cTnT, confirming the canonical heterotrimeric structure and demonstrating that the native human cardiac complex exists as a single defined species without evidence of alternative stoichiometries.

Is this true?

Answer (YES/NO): YES